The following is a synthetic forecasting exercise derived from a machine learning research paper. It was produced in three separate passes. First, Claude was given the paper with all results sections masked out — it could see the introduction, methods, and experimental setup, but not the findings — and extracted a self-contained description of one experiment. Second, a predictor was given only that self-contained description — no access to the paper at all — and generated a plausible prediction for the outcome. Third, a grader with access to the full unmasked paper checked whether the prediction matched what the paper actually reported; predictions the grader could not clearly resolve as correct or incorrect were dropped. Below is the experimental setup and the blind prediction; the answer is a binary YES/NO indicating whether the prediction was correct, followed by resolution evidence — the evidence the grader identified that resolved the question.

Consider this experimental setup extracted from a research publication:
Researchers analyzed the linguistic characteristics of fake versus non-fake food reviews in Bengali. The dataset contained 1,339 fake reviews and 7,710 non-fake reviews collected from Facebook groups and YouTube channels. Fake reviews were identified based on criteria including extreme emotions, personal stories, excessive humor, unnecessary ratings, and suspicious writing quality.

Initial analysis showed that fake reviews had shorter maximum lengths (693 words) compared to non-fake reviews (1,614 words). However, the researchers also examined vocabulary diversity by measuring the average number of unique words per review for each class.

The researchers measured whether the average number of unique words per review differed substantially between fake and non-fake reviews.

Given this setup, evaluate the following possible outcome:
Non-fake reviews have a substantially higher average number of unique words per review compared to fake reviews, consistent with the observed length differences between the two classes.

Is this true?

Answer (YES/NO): NO